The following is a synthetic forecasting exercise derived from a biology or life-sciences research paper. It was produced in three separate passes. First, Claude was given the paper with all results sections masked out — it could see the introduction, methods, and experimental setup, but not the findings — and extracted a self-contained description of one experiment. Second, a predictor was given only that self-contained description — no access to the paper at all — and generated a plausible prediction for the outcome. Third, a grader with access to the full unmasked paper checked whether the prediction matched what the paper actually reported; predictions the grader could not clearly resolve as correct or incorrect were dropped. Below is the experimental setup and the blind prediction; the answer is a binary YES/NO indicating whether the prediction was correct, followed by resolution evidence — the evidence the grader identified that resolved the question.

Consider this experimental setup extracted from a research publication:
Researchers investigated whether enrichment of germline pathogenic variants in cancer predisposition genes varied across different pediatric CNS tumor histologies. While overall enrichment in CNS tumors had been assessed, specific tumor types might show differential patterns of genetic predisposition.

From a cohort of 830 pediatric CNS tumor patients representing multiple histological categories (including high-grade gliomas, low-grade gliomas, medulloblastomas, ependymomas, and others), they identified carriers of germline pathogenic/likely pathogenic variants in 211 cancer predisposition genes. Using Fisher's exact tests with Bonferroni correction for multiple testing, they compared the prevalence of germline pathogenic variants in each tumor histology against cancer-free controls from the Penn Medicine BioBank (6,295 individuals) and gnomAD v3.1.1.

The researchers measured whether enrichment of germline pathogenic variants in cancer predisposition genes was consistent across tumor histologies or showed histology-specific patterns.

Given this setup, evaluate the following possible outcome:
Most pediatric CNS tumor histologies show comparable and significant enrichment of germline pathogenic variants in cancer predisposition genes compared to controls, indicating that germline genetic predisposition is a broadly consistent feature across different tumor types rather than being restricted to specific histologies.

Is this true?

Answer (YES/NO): NO